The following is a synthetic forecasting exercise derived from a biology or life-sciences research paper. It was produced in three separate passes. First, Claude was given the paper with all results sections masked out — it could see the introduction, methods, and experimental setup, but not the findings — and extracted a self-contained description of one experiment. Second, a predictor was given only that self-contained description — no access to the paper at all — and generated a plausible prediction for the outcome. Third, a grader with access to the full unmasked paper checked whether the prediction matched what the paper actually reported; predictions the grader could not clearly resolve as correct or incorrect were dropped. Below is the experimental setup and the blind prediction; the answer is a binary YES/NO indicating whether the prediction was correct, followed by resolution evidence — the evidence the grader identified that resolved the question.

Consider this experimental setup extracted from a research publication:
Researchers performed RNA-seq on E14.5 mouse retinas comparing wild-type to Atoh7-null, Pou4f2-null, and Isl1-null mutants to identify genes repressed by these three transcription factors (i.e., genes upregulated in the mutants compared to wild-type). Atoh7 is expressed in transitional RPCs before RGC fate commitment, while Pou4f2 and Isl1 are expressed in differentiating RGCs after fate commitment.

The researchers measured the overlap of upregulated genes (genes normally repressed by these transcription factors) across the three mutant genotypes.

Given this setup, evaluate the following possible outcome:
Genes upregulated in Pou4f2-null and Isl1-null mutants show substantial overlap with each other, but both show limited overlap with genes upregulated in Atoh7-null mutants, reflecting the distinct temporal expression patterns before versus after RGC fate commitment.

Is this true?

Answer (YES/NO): NO